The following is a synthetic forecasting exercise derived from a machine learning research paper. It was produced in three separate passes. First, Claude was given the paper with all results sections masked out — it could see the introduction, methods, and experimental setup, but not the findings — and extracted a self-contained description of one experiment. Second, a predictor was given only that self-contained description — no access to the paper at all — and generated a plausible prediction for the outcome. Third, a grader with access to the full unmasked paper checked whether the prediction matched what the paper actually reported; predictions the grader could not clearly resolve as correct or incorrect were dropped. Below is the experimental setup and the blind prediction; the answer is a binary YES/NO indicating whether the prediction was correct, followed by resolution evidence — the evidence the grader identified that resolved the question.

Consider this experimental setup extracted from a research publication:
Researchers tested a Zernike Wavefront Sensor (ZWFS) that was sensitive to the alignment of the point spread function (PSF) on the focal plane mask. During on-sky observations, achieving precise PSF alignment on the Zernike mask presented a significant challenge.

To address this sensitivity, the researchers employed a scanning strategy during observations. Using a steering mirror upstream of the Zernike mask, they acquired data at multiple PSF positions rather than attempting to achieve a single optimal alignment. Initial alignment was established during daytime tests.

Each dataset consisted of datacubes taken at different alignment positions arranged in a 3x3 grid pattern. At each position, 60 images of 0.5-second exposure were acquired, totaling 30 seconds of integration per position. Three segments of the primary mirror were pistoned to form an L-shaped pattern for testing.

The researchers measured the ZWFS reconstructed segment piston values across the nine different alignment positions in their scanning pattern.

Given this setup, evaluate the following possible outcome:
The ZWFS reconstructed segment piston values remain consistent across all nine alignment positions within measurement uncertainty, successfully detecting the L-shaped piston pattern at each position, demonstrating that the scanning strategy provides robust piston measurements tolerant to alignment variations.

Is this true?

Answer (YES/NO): NO